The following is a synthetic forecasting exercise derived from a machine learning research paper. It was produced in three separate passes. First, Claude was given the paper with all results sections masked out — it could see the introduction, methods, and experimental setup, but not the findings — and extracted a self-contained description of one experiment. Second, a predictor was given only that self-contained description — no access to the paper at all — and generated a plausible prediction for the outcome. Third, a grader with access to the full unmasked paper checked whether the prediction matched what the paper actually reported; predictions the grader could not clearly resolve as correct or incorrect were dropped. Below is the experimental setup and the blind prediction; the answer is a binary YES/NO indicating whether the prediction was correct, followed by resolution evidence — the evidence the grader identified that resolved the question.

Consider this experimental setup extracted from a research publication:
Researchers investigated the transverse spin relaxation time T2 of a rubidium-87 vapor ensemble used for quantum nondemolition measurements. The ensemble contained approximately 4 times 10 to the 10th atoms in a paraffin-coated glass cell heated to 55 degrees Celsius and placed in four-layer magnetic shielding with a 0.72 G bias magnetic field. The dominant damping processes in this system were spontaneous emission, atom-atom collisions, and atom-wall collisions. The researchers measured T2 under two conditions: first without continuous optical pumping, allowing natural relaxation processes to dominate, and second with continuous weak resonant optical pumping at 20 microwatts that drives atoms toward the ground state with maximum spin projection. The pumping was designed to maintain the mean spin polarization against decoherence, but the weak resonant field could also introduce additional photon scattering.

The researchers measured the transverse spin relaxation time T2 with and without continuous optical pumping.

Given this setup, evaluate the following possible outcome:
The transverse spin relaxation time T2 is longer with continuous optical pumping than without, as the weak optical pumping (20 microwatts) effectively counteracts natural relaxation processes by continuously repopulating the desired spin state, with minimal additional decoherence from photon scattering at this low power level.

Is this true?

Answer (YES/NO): NO